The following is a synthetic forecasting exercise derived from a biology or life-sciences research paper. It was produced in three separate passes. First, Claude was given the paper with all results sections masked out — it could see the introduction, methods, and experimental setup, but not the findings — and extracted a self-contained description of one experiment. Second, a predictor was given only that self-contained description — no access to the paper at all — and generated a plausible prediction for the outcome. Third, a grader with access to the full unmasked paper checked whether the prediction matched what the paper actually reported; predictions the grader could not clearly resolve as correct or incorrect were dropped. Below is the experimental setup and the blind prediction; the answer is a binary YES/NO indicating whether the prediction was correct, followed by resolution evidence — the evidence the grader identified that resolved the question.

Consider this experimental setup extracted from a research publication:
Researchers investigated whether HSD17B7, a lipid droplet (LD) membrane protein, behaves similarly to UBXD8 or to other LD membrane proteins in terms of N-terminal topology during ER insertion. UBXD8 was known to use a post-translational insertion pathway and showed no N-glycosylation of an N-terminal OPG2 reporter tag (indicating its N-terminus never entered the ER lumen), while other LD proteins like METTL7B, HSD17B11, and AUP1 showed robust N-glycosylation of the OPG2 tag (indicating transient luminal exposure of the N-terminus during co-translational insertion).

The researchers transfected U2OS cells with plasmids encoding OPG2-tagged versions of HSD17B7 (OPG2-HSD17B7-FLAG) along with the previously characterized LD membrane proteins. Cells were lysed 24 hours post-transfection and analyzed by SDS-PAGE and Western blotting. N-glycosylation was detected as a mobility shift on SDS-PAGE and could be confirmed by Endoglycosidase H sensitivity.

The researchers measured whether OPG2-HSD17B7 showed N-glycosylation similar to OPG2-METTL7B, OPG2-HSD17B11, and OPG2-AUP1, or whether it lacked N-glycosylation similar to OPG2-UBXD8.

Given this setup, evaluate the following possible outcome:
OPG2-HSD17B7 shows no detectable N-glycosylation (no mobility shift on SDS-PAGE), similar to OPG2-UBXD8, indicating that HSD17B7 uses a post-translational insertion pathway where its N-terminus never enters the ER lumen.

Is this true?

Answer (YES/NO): YES